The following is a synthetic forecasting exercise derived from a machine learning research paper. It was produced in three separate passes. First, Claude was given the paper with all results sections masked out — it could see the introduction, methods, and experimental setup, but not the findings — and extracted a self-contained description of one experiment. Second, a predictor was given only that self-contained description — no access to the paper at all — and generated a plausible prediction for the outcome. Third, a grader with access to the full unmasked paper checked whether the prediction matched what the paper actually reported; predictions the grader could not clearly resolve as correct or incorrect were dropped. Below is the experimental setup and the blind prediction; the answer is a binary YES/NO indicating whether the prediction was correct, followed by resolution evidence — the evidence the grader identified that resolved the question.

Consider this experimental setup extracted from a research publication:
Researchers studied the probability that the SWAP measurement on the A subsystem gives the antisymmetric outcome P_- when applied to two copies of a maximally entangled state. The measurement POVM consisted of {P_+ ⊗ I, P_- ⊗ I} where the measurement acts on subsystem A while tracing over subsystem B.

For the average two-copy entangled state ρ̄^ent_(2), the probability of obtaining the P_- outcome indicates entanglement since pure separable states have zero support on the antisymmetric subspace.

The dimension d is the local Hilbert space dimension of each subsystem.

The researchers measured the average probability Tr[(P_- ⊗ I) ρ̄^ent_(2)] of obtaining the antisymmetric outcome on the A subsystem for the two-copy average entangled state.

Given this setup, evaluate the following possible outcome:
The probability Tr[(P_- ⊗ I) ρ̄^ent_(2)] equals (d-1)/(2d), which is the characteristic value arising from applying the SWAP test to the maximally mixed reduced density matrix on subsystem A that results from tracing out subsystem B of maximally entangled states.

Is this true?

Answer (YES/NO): NO